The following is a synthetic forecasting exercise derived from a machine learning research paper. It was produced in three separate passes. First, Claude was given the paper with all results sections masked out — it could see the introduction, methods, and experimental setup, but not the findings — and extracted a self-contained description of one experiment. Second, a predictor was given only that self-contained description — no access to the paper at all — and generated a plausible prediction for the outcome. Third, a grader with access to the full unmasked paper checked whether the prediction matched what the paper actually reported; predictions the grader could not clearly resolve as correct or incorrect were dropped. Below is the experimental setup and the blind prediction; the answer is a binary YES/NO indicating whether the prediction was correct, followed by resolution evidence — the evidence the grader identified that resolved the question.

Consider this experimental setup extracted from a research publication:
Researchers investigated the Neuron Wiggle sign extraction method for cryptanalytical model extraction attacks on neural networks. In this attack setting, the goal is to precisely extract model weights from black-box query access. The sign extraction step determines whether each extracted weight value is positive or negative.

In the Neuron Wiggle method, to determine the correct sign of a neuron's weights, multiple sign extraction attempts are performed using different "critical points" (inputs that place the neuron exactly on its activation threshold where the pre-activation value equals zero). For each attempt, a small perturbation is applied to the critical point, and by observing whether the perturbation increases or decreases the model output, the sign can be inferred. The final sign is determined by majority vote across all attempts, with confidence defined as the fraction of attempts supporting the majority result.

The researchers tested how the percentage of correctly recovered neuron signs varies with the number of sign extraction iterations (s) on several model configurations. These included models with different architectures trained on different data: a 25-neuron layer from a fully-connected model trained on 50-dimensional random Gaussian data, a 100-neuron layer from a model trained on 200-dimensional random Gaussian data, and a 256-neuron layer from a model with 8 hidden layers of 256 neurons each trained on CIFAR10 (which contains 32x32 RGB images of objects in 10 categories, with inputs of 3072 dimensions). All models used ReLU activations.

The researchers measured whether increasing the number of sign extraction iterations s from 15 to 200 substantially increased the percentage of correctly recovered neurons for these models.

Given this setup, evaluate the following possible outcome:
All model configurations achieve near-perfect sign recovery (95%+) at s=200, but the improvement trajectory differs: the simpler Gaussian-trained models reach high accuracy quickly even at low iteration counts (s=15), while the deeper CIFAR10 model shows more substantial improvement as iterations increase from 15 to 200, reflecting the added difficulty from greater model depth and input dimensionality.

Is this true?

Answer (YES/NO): NO